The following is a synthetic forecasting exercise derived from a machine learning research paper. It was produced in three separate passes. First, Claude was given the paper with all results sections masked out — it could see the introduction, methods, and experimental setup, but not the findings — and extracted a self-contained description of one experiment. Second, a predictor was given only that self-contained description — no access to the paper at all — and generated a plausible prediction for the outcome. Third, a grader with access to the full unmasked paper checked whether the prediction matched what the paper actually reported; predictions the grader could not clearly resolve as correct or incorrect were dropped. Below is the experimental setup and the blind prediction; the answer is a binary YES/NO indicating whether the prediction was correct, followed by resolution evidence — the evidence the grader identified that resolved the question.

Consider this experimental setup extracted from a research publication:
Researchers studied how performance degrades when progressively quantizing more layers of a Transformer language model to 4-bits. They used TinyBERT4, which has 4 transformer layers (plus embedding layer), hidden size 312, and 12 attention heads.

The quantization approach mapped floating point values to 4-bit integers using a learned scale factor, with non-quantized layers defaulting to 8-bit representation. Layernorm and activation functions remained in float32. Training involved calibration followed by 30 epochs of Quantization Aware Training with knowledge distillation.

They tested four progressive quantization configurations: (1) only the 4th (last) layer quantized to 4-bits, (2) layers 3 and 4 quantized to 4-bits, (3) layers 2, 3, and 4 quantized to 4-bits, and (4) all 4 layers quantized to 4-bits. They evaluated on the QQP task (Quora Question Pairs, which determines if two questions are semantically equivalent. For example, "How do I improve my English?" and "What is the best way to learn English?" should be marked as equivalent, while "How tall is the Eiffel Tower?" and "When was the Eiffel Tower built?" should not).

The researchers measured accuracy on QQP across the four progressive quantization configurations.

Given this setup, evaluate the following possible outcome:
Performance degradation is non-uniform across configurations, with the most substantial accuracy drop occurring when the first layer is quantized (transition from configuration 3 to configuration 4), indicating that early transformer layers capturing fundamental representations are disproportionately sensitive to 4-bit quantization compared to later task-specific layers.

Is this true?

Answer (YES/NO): NO